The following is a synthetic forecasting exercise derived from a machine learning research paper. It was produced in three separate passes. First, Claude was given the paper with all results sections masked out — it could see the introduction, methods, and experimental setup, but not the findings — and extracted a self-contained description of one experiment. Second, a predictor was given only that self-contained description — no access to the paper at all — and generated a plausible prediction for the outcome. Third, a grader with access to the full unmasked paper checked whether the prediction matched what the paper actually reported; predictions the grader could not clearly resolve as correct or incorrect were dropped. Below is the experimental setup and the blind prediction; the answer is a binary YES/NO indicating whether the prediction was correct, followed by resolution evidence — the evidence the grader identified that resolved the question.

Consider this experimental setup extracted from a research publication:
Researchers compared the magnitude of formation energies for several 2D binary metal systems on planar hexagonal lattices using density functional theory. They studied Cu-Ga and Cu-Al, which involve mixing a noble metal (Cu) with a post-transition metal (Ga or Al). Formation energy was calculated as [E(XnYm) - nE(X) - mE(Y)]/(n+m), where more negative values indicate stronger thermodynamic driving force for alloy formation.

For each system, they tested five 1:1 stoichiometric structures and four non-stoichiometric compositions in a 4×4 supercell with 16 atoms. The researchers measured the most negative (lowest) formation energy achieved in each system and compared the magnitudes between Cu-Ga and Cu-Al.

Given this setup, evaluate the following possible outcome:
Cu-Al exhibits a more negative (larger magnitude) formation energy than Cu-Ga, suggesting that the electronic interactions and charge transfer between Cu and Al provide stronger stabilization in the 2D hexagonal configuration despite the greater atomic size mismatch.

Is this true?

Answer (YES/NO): YES